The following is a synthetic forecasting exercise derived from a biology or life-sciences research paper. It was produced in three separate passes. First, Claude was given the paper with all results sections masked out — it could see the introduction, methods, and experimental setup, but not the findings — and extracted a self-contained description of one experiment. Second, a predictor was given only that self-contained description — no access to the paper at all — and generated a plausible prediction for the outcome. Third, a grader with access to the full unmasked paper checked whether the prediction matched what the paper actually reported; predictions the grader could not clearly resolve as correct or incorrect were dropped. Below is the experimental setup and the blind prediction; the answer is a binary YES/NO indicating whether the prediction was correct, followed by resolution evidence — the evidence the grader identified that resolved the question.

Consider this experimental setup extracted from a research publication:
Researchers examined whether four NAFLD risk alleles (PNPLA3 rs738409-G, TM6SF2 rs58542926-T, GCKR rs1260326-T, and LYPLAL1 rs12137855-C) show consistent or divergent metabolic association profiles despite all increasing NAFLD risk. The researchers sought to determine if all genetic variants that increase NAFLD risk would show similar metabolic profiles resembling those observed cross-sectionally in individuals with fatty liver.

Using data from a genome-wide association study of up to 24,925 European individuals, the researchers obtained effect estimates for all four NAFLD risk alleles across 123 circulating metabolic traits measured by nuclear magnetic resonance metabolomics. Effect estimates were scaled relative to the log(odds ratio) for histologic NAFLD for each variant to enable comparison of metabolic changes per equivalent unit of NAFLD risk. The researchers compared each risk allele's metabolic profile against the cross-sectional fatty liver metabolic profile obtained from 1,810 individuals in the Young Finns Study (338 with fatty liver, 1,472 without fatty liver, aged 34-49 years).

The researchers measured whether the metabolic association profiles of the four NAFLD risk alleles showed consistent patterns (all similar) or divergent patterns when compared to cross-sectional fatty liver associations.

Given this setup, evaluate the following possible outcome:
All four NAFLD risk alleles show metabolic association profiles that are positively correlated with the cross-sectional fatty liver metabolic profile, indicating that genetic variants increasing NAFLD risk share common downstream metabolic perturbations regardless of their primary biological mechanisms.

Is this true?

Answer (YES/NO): NO